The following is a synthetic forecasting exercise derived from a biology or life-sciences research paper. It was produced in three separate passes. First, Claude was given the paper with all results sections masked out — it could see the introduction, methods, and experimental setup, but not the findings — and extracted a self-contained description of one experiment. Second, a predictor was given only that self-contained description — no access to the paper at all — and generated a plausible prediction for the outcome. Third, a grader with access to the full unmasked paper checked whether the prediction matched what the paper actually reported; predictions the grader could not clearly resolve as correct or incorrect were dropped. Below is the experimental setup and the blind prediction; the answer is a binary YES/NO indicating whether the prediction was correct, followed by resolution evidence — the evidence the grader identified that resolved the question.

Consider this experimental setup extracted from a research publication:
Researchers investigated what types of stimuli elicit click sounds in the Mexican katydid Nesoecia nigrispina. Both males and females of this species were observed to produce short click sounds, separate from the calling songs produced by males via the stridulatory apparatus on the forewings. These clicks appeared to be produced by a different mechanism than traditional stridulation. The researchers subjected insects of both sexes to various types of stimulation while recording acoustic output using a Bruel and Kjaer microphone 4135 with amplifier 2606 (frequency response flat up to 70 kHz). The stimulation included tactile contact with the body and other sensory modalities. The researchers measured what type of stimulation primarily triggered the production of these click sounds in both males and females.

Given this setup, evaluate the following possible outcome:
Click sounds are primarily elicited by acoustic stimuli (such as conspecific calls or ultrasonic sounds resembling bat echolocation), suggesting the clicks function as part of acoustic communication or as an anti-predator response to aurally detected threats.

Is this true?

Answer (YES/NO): NO